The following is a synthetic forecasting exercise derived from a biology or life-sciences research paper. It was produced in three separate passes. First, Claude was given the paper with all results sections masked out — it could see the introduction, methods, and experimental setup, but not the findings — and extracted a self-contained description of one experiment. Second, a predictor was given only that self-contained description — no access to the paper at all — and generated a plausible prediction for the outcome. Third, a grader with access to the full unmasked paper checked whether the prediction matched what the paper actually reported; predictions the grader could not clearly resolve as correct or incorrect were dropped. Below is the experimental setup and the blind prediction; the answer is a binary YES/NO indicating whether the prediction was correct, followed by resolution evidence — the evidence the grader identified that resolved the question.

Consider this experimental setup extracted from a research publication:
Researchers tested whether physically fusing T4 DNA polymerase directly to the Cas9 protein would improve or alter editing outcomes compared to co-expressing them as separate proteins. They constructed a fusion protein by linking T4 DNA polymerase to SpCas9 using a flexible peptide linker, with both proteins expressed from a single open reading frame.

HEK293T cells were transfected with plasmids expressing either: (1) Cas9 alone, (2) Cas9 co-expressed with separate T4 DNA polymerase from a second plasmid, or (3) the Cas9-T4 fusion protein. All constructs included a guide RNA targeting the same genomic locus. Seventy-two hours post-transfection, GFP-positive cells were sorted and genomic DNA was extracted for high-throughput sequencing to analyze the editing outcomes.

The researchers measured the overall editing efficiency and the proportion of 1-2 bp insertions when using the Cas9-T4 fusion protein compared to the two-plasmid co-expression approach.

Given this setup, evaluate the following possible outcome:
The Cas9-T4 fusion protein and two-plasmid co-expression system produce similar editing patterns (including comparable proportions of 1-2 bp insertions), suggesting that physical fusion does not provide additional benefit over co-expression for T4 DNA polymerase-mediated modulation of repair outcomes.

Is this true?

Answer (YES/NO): NO